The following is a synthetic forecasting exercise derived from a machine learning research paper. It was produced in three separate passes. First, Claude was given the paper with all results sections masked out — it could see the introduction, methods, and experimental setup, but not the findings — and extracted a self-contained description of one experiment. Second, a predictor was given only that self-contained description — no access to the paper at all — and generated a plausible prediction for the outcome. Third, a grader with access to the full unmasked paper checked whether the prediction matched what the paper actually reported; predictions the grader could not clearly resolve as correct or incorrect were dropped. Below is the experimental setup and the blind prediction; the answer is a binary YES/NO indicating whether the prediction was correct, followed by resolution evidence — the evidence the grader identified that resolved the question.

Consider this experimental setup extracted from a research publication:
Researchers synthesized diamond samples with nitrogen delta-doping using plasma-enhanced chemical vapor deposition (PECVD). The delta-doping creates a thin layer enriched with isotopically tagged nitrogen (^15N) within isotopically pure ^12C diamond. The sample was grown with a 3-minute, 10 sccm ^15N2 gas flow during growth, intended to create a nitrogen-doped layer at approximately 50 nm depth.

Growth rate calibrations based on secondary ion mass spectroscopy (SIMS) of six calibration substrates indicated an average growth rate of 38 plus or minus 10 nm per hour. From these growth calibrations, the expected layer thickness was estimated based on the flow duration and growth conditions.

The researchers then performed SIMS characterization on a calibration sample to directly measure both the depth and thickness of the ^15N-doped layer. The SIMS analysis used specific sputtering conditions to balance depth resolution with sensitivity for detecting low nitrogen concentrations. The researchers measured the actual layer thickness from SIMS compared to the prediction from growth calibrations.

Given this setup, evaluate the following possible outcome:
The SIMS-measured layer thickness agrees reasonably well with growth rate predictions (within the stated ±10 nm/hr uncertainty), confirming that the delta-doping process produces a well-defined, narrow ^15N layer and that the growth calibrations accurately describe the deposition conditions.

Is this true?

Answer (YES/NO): NO